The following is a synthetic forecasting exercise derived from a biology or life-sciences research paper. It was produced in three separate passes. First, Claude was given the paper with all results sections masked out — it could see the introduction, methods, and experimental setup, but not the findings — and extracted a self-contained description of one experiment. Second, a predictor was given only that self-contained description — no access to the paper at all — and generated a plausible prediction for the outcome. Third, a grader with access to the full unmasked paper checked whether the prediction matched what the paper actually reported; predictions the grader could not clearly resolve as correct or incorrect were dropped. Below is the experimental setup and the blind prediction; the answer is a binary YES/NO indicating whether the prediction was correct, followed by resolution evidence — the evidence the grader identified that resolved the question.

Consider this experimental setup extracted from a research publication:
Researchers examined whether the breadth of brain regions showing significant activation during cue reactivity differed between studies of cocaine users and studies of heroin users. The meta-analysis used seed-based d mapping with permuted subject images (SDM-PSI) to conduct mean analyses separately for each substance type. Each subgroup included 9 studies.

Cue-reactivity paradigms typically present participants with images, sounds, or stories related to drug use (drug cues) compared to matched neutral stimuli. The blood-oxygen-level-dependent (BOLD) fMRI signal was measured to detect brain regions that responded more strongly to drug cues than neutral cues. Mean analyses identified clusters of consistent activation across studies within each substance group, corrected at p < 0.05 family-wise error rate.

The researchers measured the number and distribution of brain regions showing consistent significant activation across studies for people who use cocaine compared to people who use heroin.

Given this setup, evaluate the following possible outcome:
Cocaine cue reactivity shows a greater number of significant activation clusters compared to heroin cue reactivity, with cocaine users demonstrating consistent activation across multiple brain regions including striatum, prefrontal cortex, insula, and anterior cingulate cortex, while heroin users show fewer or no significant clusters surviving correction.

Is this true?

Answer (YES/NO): NO